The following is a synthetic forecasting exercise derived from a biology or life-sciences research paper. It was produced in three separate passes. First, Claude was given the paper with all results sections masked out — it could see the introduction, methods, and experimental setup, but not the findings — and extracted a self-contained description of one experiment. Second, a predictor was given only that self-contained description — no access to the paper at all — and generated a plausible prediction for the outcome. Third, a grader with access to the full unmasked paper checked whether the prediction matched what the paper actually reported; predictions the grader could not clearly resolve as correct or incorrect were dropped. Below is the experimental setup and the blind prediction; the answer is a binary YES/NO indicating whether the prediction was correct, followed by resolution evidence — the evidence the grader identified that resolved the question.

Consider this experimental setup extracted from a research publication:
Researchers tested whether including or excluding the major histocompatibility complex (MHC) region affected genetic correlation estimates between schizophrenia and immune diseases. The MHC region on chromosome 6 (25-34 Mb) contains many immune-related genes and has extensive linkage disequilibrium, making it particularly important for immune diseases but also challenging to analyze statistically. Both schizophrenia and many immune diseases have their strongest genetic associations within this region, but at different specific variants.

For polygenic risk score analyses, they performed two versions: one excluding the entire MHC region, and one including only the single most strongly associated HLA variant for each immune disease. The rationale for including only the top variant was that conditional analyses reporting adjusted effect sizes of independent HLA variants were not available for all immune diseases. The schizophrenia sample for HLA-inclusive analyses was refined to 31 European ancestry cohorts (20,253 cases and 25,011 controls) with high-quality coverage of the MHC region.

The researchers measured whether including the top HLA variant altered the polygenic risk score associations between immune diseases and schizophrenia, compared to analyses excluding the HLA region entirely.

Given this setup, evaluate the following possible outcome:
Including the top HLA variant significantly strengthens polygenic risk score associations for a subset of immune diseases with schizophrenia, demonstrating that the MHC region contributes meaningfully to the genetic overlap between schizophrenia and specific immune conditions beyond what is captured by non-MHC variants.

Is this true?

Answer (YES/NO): YES